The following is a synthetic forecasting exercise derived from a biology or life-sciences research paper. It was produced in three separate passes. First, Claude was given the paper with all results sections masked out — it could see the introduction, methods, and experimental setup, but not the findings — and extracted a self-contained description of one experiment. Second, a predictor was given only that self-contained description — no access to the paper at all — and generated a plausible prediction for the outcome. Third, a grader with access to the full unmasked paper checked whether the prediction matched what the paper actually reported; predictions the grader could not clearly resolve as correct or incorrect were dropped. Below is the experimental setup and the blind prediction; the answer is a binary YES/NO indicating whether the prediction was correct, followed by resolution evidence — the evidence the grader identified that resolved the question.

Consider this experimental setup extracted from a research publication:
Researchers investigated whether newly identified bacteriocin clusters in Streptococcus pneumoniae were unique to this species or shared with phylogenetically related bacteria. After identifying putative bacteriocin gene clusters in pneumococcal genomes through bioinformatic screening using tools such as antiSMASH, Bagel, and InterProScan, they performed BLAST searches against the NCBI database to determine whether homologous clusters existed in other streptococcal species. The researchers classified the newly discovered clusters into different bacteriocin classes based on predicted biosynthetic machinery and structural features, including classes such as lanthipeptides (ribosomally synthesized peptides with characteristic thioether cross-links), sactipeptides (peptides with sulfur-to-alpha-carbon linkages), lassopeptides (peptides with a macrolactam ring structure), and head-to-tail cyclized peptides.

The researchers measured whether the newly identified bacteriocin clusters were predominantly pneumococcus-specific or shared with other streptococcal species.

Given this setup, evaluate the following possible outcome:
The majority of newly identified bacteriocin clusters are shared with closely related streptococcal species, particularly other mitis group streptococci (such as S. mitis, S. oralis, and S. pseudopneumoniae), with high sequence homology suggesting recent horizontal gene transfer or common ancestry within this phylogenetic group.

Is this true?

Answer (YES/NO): NO